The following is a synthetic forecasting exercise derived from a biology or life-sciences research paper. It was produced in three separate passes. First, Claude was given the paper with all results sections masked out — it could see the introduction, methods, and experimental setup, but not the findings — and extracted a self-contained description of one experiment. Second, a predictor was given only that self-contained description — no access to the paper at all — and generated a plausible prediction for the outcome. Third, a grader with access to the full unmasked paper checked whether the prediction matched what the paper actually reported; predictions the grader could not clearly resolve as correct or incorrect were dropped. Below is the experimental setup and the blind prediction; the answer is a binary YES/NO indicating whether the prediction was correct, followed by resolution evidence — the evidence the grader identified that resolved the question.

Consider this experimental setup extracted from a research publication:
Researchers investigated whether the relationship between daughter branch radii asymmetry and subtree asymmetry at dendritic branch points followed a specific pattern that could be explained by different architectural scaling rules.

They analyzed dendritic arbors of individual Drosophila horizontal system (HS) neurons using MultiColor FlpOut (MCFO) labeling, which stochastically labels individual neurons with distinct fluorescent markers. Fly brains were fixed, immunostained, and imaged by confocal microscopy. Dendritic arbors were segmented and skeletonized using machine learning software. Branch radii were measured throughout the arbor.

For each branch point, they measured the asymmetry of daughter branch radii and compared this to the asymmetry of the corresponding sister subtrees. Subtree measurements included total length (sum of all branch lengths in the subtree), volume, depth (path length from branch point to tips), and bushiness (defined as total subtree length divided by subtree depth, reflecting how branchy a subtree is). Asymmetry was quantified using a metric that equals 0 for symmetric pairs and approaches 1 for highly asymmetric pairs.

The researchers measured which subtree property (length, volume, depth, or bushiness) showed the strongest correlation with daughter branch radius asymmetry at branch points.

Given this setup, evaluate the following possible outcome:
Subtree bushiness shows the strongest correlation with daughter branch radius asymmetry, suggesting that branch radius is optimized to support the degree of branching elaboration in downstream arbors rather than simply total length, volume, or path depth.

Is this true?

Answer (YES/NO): YES